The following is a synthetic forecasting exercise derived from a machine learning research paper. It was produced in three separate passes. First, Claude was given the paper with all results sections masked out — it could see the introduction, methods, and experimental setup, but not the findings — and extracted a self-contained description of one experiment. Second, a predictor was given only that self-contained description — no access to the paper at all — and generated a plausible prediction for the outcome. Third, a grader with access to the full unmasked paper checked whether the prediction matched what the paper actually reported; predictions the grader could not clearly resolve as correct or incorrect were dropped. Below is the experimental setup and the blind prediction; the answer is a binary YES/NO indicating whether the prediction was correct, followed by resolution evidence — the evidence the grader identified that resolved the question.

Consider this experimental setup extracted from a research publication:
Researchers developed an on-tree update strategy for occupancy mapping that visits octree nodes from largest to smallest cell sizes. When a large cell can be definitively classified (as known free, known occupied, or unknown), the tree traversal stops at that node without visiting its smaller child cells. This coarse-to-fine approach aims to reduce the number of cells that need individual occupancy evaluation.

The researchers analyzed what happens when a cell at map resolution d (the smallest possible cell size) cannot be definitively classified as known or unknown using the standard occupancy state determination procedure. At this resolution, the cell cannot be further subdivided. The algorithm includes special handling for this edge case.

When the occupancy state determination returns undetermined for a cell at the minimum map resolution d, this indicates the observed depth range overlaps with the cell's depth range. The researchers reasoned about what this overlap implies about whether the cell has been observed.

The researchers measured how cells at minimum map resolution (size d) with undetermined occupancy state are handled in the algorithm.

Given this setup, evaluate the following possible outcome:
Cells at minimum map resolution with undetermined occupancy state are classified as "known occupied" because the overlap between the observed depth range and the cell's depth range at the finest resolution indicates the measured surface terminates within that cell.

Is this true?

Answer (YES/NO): NO